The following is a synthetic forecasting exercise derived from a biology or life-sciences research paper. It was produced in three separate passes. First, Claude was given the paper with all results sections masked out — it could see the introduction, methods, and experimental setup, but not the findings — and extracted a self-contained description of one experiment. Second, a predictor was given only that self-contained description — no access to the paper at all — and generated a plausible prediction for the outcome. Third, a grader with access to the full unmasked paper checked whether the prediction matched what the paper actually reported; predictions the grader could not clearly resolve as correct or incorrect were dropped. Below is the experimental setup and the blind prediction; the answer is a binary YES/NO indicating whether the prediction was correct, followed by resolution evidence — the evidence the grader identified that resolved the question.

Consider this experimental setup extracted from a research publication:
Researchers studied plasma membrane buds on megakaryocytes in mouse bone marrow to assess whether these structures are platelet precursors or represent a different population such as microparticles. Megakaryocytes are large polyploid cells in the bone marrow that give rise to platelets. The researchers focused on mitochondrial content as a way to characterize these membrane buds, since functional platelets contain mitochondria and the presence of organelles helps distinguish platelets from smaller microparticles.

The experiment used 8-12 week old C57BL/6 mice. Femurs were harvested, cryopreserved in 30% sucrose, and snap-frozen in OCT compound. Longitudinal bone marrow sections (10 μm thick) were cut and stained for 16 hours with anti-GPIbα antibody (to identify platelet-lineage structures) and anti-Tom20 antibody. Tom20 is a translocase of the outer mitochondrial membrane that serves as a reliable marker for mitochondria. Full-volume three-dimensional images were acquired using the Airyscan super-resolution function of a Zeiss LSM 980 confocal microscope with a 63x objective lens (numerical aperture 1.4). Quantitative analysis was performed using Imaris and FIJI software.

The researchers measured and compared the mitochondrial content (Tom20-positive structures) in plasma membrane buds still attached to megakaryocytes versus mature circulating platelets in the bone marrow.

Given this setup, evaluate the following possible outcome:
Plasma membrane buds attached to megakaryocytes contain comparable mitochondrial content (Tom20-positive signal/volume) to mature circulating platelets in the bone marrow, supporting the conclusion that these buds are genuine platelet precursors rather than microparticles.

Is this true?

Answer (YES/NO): YES